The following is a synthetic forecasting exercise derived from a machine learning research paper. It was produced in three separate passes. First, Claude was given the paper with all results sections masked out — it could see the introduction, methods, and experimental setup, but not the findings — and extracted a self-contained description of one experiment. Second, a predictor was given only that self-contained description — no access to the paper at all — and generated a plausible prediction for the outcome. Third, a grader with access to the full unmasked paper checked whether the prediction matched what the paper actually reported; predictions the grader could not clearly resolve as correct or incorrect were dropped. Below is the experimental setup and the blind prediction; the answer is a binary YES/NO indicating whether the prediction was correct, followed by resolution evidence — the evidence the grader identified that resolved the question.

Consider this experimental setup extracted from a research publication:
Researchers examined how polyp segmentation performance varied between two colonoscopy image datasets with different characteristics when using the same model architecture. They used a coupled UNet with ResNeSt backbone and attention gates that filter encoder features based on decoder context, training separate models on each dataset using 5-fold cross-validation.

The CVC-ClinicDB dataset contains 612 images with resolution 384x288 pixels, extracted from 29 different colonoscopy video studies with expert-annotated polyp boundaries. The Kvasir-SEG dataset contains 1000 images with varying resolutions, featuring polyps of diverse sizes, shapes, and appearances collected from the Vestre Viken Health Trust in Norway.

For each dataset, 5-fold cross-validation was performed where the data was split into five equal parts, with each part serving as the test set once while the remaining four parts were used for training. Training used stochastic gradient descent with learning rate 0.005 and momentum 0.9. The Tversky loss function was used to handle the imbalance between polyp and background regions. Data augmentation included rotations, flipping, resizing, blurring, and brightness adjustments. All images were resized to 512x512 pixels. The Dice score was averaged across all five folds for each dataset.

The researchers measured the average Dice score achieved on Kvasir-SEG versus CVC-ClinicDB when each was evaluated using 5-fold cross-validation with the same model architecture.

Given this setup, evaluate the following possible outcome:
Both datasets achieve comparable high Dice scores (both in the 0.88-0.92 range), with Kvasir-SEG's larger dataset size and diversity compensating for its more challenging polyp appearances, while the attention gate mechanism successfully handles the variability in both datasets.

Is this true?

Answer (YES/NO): NO